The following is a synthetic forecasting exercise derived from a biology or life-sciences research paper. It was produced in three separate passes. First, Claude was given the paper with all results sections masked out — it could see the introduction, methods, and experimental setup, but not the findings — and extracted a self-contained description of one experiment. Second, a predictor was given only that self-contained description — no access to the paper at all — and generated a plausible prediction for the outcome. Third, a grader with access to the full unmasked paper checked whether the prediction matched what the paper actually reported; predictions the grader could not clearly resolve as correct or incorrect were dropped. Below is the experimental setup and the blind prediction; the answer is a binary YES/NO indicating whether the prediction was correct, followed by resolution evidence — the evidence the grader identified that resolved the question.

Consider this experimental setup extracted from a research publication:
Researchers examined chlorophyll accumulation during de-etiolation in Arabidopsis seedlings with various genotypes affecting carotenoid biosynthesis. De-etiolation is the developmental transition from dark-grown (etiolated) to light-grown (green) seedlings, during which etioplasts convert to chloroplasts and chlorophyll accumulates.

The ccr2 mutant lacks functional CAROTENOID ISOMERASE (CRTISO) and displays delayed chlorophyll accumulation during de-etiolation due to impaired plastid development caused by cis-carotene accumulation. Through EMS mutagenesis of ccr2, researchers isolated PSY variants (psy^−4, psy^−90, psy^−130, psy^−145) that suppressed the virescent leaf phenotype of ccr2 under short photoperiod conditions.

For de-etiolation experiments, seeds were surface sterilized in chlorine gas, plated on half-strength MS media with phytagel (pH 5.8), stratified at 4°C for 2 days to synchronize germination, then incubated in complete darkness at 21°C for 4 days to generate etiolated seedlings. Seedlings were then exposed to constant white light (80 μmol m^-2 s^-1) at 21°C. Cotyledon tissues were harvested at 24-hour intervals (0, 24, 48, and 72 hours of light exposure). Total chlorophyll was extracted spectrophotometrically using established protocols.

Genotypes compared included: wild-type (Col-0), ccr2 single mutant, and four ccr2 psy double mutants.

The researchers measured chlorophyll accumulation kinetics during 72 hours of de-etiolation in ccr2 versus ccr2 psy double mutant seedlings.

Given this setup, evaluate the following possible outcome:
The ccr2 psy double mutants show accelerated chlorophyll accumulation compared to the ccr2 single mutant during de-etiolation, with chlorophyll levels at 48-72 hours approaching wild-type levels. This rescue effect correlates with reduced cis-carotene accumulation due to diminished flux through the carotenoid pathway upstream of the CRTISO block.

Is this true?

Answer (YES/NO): YES